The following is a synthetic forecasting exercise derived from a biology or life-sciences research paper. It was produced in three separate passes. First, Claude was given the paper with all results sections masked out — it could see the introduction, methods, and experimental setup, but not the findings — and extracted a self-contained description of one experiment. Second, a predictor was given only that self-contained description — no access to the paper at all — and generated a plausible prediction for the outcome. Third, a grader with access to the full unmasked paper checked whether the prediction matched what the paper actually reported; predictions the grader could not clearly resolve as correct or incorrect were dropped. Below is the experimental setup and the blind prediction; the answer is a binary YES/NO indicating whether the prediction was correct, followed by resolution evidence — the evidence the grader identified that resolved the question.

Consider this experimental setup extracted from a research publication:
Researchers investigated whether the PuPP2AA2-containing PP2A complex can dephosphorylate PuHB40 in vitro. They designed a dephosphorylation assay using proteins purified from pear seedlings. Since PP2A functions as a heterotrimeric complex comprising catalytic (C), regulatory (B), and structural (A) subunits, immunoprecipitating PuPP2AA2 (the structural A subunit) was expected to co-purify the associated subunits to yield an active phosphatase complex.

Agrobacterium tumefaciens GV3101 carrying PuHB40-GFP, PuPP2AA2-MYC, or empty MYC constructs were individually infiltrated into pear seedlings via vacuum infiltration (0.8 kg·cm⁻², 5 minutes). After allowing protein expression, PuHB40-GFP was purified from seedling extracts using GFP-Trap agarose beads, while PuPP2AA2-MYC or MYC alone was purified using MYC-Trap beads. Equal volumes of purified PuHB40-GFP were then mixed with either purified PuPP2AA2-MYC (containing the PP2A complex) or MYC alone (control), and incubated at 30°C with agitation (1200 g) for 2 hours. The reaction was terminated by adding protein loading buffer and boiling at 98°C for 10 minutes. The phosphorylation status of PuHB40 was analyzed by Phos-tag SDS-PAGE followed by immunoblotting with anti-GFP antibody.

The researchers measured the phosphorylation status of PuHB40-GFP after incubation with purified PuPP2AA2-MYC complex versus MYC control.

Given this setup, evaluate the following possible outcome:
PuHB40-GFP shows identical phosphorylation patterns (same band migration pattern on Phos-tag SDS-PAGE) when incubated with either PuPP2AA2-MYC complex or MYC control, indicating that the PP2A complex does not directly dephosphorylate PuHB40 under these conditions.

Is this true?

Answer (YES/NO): NO